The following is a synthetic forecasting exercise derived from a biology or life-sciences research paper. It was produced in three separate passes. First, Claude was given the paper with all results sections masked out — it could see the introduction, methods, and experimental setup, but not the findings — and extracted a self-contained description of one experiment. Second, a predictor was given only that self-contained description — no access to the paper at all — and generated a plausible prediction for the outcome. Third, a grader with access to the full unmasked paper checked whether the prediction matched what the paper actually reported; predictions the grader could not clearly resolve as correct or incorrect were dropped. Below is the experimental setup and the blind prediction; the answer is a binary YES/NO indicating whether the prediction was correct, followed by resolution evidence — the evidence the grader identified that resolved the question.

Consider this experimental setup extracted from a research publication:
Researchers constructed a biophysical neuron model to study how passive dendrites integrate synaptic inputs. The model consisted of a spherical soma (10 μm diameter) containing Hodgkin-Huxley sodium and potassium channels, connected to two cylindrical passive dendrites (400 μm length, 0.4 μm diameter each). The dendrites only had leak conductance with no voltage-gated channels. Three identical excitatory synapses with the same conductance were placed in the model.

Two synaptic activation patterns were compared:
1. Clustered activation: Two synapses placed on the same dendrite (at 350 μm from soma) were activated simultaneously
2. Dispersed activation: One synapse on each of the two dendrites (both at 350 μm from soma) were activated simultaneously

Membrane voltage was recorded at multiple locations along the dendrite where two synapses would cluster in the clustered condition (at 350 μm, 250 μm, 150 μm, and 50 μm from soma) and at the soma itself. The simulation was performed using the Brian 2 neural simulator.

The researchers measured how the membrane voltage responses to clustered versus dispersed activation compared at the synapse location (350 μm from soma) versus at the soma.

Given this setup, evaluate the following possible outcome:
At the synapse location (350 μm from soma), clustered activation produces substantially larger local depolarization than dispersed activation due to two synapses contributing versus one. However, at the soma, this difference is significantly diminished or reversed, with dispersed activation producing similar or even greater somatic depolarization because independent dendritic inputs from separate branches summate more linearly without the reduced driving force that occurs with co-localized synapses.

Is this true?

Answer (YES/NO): YES